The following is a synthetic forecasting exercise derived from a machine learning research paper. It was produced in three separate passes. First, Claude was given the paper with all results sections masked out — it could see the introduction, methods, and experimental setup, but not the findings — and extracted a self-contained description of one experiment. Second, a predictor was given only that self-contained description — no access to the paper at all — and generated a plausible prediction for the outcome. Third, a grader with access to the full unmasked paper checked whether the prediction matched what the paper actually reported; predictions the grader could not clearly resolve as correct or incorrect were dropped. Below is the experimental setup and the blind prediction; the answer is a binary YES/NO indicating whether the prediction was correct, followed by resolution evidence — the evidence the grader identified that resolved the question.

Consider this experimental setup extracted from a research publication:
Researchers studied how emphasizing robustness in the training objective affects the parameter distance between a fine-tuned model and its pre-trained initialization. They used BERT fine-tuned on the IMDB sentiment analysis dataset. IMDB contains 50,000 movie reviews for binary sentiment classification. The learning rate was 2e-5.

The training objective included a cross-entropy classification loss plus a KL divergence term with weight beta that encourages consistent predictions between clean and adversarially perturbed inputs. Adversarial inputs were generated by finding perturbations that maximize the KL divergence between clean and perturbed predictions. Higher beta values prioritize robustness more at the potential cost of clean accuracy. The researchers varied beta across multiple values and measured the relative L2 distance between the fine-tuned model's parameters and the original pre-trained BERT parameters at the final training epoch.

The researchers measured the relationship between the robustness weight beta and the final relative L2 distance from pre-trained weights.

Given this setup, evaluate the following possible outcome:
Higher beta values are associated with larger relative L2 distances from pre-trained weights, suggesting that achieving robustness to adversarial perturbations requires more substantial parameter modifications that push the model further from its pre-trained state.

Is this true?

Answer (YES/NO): YES